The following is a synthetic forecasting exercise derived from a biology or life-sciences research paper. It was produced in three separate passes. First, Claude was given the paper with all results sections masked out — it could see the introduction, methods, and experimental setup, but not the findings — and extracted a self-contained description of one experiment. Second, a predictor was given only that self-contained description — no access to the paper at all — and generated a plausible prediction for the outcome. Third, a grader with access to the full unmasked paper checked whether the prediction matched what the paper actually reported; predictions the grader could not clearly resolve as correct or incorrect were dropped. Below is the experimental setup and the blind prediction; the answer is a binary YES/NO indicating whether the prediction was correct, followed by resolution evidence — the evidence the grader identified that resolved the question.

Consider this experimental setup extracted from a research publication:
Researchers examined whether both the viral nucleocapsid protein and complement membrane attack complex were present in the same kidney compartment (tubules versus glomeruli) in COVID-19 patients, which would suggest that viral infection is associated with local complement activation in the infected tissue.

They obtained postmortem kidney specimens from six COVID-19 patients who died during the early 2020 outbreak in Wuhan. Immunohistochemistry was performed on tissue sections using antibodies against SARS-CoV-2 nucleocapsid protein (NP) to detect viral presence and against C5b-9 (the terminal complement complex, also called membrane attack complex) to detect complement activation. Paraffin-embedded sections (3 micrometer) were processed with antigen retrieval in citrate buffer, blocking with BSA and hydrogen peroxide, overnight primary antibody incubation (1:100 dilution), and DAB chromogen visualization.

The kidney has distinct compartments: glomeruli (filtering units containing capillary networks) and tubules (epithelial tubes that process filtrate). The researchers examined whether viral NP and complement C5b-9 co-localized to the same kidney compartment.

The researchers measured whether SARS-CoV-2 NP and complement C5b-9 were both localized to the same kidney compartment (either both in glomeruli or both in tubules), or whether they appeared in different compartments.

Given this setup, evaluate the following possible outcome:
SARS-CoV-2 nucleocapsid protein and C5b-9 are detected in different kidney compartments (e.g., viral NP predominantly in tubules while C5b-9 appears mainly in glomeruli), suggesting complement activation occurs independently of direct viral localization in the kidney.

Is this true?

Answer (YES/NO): NO